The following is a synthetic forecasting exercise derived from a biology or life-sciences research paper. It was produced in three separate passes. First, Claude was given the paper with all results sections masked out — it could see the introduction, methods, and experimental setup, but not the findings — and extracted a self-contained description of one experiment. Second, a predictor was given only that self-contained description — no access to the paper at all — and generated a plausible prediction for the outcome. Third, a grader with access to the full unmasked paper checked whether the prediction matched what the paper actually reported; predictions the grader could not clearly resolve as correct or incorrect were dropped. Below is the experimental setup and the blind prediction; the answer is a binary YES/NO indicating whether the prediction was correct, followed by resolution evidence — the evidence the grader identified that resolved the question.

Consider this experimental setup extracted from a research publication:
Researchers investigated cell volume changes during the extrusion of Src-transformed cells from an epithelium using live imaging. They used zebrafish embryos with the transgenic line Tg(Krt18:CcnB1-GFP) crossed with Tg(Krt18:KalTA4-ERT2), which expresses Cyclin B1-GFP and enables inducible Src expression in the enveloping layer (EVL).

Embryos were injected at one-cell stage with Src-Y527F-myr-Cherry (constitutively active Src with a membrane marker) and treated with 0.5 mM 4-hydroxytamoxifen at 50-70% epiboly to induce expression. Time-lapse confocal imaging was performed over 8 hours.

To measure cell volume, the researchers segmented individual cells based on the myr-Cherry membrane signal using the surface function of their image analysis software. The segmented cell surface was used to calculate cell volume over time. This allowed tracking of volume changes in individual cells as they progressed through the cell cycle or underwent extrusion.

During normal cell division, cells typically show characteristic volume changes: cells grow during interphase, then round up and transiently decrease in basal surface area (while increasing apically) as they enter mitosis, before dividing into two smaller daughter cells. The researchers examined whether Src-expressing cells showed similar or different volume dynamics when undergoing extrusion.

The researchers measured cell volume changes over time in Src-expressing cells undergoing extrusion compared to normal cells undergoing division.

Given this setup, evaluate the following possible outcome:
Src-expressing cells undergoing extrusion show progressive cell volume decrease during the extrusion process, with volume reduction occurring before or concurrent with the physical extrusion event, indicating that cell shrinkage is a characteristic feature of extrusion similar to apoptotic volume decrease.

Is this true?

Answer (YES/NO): NO